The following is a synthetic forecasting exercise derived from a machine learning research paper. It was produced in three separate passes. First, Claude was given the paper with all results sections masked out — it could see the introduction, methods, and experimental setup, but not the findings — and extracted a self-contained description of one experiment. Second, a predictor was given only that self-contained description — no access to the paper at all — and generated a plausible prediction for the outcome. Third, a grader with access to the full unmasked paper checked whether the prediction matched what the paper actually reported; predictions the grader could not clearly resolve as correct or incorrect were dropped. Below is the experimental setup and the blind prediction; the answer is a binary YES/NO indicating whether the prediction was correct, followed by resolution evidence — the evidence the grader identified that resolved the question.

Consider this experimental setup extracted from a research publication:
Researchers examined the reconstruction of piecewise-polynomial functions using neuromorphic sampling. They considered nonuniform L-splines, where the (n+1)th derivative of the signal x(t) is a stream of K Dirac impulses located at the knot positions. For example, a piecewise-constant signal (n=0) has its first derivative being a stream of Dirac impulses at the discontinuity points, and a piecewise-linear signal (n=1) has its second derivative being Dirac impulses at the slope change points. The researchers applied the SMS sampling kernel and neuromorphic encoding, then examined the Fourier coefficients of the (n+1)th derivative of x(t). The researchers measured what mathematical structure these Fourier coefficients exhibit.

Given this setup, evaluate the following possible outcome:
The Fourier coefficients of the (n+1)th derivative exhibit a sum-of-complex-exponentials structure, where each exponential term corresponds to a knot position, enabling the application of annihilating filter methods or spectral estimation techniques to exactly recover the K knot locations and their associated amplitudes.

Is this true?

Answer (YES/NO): YES